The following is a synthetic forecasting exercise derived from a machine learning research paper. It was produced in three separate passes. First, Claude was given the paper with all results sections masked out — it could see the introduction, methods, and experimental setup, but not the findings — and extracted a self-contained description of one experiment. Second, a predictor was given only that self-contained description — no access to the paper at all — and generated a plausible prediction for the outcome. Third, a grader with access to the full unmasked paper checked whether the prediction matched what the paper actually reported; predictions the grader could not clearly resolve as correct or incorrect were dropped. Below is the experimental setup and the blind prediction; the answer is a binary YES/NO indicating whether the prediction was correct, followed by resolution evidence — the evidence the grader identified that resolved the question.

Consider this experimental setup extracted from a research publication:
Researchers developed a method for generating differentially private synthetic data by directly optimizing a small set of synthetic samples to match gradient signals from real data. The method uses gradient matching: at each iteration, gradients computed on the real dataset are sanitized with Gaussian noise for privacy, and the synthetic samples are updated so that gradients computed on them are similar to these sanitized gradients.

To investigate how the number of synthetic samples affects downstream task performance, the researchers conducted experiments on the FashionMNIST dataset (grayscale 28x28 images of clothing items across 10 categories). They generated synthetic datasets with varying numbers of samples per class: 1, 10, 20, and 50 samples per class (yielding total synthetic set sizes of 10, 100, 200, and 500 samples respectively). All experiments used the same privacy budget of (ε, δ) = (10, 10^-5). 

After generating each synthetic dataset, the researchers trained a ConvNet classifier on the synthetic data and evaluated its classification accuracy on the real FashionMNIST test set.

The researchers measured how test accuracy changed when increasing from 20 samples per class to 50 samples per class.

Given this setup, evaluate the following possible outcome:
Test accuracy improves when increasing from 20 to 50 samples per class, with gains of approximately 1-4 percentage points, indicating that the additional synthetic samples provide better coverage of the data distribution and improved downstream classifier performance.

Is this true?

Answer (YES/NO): NO